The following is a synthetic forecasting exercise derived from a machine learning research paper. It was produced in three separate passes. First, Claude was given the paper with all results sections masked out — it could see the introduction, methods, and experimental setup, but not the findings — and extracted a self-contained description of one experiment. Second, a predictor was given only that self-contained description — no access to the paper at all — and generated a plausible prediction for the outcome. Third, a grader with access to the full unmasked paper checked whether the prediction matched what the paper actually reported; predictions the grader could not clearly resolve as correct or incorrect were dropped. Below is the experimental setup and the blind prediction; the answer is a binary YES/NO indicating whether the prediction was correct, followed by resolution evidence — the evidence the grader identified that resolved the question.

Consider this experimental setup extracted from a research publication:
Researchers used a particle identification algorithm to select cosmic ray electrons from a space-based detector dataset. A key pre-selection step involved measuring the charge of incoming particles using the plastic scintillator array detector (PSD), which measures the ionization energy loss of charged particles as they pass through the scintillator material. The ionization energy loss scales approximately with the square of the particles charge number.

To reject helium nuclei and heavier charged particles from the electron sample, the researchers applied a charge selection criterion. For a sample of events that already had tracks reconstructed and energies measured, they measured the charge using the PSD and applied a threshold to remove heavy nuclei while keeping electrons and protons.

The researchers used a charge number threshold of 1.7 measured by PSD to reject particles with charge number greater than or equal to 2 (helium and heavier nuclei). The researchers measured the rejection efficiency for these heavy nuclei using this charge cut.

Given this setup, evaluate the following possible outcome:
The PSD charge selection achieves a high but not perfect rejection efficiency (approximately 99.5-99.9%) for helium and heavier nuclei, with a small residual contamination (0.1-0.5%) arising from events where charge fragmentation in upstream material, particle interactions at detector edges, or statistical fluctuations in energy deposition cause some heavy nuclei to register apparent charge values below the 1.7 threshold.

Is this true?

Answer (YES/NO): NO